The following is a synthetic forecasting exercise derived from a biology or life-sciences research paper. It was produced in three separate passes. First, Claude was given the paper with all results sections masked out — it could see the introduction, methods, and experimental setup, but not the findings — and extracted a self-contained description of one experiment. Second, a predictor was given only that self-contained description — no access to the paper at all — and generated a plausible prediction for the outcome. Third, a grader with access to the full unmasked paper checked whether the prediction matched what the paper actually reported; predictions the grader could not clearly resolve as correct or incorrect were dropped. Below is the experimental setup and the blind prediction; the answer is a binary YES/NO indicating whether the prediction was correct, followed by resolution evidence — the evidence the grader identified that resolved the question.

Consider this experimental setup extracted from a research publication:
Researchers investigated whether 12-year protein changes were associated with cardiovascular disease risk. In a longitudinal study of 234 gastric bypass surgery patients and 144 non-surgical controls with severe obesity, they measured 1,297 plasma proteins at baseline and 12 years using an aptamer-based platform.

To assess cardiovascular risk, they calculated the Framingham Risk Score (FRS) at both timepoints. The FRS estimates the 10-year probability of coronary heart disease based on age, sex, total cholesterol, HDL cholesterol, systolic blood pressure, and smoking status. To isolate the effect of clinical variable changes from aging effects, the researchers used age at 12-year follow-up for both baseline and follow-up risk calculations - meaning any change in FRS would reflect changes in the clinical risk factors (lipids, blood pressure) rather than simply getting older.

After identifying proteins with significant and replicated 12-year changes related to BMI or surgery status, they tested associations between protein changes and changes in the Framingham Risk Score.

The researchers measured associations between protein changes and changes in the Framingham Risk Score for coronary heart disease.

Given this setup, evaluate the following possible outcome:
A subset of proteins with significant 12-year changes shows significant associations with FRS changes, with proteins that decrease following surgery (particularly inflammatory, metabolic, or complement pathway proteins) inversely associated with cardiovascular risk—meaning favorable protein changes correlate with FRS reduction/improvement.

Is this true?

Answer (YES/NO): NO